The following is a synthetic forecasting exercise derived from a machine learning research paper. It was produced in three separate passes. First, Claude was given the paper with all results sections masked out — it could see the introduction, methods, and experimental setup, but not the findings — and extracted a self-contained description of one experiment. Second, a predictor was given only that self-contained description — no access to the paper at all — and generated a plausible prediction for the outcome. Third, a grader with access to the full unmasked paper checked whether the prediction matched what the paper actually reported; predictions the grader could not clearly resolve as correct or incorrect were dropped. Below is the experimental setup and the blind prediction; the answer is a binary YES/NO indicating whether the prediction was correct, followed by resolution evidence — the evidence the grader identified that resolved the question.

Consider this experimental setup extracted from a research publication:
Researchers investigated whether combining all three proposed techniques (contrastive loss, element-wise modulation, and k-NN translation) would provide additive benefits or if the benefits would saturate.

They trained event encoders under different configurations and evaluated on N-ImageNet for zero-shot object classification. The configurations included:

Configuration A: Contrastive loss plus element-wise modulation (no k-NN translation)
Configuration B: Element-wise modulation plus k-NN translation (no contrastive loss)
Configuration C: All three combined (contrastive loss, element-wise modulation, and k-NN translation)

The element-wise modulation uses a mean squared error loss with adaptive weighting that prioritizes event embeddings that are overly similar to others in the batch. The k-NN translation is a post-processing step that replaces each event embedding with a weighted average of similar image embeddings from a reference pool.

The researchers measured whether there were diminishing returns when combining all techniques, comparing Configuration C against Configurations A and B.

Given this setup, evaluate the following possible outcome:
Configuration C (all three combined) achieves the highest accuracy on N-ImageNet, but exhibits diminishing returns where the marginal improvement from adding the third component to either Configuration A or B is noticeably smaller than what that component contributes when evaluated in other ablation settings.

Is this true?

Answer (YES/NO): YES